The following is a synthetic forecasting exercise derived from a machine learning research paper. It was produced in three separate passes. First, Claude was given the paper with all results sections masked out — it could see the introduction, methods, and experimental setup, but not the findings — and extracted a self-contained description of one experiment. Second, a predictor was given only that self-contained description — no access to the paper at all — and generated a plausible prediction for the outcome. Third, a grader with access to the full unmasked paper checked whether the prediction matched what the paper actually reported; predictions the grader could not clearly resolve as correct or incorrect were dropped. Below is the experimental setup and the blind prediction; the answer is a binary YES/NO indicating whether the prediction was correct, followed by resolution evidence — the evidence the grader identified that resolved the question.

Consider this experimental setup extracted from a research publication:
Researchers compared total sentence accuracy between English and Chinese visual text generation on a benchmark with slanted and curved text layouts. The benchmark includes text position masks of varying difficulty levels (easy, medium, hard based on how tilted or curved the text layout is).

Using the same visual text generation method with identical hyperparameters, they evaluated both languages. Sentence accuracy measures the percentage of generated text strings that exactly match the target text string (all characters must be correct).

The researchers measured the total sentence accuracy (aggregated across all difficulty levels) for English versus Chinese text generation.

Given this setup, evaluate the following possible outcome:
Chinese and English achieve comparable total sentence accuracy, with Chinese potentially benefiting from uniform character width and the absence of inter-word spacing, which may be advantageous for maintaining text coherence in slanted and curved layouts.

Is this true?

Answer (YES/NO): NO